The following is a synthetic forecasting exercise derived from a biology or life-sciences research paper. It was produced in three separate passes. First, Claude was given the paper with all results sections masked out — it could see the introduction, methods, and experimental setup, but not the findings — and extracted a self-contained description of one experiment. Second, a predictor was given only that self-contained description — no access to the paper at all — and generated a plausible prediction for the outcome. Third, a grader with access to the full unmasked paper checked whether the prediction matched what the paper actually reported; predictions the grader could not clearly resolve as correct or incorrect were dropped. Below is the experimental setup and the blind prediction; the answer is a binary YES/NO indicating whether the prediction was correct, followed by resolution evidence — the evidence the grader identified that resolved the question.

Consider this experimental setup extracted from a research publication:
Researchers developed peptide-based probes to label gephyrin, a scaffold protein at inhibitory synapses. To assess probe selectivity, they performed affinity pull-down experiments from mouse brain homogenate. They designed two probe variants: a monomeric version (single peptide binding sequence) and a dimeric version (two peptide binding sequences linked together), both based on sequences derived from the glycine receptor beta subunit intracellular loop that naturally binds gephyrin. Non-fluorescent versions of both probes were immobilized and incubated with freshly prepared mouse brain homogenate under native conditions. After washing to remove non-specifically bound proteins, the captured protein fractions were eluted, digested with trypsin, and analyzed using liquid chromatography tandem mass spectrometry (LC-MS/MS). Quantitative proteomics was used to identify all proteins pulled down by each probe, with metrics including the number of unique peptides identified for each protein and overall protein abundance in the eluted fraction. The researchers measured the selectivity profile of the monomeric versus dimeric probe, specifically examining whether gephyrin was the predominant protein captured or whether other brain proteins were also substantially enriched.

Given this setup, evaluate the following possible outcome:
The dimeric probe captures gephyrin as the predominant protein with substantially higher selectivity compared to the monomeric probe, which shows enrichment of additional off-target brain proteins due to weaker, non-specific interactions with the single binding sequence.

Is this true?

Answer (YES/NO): YES